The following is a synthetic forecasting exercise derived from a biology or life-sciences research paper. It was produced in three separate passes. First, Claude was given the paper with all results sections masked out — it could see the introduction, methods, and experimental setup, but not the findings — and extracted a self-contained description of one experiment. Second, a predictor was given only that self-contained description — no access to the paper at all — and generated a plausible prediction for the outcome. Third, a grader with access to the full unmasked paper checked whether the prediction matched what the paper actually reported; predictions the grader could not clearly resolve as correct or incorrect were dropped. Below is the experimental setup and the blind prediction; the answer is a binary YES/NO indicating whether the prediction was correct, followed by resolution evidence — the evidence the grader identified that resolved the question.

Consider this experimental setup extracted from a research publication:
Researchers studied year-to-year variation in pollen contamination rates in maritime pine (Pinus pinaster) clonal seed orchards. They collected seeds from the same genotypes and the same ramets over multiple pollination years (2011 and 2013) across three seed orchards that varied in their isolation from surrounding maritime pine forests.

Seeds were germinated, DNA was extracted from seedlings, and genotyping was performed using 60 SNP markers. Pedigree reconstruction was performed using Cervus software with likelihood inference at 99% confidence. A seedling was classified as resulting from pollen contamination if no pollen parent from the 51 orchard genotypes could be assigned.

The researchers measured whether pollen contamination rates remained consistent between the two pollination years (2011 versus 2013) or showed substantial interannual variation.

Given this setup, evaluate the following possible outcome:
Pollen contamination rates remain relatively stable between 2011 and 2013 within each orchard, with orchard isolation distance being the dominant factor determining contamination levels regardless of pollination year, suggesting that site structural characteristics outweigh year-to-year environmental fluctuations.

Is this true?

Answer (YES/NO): NO